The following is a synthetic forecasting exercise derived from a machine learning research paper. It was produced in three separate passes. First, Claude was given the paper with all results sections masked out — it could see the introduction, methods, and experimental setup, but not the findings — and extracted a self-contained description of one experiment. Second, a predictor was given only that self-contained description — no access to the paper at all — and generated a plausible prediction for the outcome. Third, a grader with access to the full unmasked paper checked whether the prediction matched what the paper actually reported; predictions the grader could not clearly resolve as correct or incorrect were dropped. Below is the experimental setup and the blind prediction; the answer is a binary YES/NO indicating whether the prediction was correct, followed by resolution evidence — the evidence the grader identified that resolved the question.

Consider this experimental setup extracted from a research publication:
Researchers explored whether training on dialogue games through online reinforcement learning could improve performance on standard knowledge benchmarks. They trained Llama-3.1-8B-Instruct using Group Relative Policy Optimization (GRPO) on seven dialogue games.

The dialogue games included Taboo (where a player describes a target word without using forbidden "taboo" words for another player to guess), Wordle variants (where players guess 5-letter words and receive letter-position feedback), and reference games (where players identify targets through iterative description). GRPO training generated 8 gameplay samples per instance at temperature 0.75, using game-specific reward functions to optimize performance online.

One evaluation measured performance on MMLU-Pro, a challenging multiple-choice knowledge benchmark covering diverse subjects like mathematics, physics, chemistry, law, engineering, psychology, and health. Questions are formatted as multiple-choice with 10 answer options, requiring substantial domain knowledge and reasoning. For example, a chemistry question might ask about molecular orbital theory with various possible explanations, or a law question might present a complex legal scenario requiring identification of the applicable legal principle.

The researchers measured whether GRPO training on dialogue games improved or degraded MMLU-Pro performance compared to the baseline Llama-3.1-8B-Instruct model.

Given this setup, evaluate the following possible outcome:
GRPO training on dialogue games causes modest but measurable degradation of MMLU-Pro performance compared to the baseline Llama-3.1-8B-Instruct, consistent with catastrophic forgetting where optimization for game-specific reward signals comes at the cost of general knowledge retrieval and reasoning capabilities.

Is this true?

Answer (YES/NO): NO